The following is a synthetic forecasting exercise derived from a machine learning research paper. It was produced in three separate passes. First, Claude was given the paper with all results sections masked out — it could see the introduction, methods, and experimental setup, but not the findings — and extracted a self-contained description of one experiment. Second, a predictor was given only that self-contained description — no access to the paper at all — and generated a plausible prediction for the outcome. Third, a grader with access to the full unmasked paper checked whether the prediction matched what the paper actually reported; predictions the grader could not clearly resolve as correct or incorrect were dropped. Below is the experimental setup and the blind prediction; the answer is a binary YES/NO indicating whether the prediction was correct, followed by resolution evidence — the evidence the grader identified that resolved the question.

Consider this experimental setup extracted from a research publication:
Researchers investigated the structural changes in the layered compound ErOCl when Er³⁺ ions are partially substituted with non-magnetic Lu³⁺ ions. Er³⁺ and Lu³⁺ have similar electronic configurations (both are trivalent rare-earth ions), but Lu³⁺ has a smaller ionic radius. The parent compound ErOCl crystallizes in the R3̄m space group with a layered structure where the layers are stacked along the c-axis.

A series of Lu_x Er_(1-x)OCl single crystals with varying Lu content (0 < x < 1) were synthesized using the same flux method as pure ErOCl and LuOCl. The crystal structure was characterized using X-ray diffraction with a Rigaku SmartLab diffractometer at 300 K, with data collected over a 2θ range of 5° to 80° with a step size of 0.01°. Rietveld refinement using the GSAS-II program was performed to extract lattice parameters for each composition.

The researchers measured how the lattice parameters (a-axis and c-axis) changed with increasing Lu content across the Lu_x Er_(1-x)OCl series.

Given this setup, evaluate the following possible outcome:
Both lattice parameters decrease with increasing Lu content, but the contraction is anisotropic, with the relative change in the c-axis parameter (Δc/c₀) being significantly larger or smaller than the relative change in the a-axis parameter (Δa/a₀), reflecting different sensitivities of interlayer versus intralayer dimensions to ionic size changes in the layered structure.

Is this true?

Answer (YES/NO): YES